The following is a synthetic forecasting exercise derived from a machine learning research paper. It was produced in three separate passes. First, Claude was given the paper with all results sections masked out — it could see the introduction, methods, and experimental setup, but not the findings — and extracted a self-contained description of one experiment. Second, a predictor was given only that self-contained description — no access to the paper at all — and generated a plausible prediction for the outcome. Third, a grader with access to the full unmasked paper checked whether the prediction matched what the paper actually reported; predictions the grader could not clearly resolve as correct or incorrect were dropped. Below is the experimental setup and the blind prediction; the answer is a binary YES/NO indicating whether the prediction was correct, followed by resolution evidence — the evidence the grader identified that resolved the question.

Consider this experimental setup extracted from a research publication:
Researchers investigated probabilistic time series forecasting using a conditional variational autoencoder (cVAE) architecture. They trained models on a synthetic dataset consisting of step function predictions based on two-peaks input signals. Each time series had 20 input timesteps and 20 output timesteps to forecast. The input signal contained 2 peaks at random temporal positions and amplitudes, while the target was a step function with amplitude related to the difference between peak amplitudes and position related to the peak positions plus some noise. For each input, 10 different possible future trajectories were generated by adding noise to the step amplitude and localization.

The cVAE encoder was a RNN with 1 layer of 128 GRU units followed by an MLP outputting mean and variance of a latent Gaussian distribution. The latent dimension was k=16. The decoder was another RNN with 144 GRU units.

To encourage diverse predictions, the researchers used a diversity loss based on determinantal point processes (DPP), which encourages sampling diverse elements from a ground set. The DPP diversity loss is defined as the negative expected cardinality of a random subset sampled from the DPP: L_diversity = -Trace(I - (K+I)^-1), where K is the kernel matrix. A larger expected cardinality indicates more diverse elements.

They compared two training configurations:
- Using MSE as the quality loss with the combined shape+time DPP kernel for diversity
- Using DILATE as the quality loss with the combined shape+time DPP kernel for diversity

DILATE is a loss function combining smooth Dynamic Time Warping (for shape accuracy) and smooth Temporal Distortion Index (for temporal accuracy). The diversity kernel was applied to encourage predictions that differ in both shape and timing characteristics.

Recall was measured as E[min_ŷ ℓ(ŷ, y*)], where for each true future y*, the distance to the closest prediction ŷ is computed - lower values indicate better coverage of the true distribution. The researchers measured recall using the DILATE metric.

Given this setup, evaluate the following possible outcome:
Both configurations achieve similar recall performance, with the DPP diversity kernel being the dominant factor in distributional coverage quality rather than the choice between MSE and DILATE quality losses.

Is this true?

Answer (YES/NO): NO